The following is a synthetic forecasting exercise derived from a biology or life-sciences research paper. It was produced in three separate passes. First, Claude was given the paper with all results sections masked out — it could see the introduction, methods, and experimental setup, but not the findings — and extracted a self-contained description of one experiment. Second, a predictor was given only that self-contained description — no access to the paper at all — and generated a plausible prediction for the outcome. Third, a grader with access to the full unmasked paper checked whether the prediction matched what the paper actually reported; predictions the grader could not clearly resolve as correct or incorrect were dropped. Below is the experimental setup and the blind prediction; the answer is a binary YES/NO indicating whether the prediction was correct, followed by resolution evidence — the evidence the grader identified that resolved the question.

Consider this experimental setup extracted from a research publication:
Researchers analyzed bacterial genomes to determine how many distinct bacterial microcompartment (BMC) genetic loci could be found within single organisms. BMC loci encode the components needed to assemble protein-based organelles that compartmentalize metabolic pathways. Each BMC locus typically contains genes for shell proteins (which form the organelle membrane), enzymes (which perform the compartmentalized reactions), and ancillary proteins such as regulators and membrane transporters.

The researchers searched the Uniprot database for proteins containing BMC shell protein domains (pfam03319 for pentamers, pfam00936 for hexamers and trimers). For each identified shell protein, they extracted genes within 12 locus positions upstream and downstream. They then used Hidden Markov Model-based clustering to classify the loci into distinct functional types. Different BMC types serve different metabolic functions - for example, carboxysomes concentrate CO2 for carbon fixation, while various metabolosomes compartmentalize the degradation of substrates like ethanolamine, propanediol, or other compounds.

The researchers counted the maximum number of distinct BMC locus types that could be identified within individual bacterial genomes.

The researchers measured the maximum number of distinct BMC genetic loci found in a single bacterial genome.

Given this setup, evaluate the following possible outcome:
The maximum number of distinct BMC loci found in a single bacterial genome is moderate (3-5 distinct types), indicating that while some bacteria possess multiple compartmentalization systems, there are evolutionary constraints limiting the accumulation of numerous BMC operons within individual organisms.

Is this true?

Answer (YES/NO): NO